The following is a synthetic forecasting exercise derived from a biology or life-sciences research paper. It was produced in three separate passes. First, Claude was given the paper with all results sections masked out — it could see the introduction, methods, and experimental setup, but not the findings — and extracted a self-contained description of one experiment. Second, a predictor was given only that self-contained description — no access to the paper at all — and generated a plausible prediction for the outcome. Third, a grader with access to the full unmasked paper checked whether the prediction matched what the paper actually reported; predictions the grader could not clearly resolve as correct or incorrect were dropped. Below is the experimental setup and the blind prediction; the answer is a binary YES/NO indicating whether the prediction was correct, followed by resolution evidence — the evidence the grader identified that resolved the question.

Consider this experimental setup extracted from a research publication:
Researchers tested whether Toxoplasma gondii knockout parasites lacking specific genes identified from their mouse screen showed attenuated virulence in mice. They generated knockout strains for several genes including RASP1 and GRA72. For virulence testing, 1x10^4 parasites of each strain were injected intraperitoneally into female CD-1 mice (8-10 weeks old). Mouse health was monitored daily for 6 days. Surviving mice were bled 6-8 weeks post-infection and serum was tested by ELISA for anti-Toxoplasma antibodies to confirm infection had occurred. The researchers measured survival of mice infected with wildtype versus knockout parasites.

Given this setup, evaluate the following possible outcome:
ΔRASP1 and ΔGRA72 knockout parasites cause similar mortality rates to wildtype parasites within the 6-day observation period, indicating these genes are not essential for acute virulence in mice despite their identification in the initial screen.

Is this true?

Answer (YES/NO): NO